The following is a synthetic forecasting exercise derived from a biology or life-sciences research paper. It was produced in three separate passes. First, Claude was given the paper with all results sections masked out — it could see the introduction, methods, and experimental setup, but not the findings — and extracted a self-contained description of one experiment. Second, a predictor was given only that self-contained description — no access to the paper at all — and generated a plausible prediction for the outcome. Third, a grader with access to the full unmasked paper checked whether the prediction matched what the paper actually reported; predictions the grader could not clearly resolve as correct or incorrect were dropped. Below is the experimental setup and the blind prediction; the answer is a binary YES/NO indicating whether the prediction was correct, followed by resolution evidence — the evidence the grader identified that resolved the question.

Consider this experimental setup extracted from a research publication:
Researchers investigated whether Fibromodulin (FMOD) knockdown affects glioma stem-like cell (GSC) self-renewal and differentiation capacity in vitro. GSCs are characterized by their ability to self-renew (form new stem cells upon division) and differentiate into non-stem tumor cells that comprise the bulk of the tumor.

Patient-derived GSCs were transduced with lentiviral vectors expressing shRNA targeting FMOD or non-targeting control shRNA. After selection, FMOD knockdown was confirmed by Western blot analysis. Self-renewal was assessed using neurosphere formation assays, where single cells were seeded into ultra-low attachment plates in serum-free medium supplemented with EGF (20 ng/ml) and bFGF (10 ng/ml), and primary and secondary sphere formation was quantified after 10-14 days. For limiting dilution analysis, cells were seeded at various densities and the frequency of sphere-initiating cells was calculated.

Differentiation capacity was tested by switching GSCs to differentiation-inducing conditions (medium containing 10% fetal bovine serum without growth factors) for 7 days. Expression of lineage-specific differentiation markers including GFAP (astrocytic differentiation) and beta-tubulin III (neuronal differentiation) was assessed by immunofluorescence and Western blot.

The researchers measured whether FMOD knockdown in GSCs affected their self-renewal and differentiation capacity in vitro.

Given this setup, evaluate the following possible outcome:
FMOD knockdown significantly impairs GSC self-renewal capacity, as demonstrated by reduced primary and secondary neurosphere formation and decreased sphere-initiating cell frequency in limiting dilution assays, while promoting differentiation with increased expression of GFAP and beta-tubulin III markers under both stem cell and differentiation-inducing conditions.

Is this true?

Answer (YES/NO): NO